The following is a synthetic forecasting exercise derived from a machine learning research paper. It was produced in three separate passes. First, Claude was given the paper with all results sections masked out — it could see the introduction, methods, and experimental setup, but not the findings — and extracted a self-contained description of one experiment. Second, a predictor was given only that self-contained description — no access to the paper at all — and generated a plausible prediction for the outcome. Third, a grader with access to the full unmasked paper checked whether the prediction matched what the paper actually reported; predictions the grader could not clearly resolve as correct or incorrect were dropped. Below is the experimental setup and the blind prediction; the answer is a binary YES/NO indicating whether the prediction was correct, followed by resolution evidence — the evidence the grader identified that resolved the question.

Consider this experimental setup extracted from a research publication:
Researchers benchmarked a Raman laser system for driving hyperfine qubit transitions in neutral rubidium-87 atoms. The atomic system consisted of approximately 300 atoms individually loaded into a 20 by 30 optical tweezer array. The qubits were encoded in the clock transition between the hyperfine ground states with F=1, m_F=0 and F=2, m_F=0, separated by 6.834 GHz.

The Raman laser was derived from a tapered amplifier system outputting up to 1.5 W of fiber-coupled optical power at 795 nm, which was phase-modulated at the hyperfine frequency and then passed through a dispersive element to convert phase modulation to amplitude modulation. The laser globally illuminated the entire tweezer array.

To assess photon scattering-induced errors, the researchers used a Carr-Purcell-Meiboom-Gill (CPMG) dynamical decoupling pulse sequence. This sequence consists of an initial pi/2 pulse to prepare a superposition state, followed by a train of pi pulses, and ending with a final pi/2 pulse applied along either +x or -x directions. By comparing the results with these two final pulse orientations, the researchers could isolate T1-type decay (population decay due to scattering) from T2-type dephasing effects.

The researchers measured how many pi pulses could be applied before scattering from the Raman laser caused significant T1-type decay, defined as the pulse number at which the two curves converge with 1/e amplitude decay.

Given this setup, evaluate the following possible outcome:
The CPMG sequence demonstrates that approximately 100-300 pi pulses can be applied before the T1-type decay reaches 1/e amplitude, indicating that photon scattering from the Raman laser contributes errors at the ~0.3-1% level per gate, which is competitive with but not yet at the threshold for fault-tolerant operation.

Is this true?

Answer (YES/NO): NO